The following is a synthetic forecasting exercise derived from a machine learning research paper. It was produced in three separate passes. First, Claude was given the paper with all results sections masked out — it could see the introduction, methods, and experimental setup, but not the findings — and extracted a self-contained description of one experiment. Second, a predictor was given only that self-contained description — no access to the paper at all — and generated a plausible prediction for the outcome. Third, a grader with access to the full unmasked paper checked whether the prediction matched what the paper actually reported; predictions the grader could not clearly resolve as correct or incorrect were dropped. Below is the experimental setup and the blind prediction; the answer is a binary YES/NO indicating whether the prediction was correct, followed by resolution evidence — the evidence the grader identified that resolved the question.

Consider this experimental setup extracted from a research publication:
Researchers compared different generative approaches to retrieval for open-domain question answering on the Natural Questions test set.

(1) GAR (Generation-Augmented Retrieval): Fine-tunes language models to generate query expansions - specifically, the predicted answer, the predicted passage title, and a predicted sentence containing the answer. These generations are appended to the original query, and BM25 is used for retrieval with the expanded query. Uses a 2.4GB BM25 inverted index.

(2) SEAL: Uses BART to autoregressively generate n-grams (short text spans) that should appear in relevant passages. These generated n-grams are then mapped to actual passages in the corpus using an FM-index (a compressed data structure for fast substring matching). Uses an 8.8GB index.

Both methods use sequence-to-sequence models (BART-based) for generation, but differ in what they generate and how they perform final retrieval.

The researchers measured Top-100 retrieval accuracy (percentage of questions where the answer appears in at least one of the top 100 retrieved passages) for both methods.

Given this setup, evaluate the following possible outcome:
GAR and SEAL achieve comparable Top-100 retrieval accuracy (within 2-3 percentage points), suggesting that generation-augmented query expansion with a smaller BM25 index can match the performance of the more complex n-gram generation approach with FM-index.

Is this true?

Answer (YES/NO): YES